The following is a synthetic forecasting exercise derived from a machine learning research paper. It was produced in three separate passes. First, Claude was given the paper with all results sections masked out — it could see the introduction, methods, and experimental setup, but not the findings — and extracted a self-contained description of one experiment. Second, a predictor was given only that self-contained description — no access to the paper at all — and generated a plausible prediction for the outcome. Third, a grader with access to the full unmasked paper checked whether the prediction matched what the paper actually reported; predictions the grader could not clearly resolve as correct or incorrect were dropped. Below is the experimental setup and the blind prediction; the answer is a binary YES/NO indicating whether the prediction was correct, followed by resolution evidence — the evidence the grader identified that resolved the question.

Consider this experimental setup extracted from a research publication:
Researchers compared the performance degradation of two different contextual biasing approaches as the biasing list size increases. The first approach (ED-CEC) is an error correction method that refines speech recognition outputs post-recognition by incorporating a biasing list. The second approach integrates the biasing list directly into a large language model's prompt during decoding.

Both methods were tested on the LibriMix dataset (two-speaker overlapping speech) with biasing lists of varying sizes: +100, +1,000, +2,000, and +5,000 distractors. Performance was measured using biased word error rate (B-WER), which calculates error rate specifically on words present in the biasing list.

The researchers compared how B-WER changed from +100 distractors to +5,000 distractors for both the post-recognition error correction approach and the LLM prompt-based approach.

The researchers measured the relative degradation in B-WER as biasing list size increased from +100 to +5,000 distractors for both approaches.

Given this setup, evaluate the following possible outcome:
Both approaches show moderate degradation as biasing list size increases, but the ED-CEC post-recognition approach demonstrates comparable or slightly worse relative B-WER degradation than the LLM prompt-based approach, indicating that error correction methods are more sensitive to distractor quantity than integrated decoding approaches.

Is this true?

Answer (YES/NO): NO